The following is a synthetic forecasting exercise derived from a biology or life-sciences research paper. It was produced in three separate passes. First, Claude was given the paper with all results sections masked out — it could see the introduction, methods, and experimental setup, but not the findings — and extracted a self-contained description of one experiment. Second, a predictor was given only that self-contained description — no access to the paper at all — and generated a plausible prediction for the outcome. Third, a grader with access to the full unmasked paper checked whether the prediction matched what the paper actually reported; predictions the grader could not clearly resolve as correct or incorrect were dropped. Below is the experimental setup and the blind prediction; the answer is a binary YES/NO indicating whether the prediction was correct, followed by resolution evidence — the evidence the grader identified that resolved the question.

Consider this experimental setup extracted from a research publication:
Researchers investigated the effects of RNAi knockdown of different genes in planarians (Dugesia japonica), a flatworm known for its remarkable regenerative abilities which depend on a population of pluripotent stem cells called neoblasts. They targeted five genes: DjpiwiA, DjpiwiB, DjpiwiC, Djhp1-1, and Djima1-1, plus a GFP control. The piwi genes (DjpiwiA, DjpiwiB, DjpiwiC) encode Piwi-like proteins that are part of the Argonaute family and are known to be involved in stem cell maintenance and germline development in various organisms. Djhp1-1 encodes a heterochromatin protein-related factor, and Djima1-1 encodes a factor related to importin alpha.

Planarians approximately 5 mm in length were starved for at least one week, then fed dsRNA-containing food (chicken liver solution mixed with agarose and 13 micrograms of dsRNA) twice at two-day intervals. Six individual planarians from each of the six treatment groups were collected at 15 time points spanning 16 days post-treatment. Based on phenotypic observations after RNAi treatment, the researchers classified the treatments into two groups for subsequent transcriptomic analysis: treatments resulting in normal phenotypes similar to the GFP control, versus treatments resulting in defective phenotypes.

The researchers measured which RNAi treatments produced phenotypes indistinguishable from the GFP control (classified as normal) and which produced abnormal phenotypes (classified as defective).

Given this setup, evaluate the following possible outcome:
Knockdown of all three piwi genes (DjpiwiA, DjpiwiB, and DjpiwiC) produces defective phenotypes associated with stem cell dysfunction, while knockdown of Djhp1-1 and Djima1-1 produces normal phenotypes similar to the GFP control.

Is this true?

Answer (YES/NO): NO